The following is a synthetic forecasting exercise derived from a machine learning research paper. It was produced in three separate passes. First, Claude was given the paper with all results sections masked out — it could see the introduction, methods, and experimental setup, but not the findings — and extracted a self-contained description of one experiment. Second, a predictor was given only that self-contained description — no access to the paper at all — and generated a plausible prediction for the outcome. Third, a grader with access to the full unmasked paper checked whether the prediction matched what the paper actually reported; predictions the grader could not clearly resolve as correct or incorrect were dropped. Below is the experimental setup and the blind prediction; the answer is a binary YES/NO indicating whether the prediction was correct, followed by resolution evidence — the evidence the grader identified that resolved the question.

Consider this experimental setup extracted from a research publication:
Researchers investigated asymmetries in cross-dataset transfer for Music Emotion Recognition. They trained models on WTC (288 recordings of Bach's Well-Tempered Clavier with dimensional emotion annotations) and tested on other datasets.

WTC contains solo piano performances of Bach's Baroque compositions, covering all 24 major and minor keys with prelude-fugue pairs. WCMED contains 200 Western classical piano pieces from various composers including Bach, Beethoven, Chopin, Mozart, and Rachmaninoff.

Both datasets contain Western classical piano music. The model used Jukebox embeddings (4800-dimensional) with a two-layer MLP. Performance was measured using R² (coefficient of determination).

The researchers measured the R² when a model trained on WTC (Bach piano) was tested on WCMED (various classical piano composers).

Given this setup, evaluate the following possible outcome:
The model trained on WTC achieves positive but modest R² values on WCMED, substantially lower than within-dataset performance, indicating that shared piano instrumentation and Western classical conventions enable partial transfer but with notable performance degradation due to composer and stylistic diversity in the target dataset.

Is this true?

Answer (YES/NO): YES